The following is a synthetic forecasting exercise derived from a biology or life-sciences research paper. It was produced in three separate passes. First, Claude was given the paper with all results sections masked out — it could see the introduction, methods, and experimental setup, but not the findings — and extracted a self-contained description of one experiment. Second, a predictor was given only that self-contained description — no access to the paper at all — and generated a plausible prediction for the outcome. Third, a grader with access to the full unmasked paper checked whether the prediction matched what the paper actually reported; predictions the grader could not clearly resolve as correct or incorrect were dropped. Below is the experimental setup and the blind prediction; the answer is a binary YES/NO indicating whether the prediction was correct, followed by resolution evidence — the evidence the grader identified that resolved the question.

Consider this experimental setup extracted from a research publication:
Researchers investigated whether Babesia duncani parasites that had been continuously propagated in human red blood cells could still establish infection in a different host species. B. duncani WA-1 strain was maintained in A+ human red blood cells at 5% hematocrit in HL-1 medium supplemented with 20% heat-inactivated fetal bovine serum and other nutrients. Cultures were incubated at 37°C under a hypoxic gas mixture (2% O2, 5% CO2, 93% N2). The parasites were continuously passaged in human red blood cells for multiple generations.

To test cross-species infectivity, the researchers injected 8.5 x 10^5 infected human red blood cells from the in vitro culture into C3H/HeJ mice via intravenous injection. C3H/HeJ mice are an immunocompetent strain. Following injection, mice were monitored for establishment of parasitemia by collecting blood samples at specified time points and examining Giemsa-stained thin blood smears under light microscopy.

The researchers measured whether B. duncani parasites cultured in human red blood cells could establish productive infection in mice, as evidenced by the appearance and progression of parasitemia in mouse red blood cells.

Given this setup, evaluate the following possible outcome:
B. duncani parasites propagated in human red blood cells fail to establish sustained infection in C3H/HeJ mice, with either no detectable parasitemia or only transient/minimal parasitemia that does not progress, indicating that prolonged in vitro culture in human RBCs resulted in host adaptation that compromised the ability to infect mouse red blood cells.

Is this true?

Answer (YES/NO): NO